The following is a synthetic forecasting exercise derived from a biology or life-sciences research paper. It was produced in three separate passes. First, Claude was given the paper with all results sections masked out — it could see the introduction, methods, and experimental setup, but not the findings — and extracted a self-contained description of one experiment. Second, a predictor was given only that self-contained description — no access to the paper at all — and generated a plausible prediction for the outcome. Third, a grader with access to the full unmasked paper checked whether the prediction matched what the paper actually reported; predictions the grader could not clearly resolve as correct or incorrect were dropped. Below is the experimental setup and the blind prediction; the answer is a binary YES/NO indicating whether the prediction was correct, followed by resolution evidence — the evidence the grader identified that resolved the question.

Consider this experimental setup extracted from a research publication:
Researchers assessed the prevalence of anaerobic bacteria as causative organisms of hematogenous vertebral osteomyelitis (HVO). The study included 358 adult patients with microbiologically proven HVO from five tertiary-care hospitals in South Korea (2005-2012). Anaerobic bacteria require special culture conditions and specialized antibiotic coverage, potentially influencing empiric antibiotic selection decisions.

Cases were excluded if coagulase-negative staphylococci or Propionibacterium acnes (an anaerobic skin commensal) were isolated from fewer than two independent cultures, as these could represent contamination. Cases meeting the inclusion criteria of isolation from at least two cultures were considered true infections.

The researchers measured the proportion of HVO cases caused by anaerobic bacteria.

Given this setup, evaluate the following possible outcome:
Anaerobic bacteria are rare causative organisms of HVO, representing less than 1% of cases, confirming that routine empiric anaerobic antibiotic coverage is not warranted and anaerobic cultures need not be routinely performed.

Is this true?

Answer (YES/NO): NO